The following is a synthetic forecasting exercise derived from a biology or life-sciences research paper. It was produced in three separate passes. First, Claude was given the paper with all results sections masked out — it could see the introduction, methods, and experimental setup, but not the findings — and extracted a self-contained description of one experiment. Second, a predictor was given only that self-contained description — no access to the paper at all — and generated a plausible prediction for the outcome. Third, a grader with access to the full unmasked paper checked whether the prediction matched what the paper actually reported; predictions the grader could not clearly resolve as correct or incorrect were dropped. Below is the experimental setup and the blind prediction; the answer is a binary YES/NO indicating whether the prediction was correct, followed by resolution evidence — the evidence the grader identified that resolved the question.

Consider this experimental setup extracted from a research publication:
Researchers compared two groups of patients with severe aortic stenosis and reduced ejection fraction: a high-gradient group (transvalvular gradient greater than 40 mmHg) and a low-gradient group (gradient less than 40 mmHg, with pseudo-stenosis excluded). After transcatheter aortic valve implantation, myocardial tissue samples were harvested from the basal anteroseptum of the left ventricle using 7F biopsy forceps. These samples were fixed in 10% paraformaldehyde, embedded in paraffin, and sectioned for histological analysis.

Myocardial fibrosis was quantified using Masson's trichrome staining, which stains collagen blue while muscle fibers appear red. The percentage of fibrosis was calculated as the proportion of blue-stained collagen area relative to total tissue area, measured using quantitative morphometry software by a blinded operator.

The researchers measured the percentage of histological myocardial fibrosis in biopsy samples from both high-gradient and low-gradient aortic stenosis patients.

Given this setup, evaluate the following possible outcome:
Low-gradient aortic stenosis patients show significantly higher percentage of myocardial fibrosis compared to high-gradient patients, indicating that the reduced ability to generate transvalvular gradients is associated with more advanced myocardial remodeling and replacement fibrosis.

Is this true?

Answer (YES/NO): NO